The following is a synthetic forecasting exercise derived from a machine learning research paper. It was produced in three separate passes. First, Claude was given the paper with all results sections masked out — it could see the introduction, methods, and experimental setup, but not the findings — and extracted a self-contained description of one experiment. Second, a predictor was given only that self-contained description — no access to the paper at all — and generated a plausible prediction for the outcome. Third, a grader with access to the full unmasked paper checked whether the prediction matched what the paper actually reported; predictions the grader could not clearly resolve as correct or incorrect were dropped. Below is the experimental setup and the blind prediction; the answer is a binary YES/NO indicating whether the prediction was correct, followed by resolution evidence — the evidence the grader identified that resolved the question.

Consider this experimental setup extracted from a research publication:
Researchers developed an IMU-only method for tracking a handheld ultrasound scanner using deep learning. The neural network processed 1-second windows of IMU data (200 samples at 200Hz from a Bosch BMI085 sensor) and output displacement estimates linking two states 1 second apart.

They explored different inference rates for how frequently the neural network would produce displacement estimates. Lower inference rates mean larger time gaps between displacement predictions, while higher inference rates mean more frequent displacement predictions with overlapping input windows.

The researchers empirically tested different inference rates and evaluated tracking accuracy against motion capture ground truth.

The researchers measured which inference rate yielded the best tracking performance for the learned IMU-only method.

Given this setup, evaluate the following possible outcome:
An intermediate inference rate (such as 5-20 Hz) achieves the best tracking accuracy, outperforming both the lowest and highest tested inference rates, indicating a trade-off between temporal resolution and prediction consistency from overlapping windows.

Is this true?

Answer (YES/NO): NO